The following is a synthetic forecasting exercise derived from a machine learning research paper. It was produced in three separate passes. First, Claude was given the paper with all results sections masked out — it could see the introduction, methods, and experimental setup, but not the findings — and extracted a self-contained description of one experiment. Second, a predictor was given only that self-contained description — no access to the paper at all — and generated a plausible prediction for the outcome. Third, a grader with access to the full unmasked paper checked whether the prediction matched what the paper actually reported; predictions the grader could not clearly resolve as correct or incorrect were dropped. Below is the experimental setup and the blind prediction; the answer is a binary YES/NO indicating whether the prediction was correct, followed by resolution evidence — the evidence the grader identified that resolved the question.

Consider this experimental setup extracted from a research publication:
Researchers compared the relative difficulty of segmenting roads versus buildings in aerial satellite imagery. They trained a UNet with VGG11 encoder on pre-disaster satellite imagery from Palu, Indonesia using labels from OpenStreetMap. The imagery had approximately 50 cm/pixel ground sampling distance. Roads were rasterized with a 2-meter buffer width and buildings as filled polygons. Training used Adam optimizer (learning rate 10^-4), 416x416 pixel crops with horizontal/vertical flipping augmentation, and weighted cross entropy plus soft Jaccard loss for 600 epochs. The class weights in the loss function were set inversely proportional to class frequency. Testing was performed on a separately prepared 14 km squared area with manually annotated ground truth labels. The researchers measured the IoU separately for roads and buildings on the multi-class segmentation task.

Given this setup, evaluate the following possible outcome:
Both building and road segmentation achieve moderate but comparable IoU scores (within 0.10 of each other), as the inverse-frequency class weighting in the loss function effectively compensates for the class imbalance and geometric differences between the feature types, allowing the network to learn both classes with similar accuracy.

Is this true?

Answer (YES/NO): NO